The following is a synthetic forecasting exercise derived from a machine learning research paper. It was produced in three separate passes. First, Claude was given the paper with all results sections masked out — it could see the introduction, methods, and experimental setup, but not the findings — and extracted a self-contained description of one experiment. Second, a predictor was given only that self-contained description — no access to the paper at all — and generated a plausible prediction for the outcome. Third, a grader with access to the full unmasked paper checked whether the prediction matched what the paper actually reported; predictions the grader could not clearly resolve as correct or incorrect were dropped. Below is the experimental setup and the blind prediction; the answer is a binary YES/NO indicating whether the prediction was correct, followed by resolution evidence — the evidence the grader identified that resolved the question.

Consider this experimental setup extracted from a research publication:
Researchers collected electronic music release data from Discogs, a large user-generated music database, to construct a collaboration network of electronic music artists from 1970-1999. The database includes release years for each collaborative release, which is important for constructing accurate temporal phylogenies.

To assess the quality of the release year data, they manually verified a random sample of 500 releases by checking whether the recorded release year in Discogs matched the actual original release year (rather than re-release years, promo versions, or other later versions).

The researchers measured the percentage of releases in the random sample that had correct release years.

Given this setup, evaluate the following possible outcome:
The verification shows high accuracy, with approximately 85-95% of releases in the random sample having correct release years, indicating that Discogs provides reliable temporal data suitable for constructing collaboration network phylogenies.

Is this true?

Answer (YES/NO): NO